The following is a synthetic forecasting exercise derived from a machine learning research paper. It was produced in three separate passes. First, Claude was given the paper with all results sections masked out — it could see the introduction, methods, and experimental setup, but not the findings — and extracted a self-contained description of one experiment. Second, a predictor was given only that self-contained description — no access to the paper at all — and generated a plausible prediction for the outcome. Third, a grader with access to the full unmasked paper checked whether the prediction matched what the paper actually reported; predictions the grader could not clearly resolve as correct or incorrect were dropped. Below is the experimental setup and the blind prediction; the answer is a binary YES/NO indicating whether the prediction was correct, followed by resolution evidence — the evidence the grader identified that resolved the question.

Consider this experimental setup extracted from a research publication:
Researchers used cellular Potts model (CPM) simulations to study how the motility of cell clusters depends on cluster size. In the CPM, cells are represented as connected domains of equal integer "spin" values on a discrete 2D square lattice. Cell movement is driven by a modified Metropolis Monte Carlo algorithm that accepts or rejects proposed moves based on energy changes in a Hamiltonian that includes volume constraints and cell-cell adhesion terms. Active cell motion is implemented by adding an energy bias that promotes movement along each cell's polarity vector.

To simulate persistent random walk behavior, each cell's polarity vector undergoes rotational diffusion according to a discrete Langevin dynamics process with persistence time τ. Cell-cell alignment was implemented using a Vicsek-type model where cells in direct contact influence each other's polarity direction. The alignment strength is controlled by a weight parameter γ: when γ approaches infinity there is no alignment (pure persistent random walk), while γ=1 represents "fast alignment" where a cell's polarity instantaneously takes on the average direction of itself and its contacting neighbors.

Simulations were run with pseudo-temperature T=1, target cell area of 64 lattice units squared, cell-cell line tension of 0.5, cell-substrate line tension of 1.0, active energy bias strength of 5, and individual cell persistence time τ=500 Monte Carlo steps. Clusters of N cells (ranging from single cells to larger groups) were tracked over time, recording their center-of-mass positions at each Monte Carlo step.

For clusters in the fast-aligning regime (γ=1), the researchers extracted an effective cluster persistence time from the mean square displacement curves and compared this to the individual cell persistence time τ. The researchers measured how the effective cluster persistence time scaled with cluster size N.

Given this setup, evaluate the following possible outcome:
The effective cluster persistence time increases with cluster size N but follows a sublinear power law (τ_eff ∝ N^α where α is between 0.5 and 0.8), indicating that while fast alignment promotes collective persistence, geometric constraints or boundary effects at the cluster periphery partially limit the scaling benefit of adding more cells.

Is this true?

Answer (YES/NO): NO